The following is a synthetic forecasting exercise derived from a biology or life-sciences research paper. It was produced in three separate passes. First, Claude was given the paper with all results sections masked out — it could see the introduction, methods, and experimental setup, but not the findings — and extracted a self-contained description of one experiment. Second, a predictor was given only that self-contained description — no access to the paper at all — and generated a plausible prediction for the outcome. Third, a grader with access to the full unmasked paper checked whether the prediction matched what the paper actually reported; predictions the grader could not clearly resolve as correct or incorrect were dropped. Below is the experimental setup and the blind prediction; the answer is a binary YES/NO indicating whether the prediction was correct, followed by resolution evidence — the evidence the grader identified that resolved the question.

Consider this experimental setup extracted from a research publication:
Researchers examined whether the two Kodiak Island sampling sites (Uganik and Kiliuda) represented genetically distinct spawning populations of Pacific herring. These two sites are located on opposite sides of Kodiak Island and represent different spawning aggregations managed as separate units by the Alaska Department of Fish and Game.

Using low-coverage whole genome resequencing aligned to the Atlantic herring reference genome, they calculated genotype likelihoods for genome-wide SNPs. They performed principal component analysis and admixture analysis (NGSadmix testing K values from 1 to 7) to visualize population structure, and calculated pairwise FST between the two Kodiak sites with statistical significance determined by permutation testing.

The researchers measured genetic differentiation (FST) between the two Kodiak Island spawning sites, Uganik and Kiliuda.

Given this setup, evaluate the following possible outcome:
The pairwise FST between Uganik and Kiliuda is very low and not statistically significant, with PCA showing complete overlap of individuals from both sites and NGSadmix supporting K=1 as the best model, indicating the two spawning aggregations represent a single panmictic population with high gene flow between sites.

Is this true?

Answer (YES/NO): NO